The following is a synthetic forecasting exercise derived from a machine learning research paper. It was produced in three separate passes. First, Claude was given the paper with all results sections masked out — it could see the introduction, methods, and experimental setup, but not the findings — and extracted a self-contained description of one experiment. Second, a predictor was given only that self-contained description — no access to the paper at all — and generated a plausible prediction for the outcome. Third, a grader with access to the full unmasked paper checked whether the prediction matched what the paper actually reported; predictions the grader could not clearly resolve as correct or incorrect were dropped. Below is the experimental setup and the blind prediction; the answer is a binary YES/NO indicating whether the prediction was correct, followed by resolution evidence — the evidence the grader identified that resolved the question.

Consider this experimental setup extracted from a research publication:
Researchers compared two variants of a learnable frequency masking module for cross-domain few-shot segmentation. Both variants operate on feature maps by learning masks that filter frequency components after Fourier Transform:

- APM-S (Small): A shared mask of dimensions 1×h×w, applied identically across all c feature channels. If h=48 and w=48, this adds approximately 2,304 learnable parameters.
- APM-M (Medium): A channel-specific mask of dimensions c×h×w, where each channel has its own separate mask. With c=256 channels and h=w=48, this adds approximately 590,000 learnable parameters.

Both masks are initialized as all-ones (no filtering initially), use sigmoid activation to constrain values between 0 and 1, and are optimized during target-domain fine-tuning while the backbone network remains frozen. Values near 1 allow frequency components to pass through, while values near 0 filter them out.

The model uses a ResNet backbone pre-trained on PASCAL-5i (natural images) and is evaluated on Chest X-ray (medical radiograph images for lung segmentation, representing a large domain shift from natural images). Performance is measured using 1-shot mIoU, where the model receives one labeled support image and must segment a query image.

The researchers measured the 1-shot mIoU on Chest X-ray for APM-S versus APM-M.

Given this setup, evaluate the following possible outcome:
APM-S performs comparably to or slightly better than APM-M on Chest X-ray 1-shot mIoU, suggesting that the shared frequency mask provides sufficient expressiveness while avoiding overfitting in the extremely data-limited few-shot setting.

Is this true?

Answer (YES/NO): NO